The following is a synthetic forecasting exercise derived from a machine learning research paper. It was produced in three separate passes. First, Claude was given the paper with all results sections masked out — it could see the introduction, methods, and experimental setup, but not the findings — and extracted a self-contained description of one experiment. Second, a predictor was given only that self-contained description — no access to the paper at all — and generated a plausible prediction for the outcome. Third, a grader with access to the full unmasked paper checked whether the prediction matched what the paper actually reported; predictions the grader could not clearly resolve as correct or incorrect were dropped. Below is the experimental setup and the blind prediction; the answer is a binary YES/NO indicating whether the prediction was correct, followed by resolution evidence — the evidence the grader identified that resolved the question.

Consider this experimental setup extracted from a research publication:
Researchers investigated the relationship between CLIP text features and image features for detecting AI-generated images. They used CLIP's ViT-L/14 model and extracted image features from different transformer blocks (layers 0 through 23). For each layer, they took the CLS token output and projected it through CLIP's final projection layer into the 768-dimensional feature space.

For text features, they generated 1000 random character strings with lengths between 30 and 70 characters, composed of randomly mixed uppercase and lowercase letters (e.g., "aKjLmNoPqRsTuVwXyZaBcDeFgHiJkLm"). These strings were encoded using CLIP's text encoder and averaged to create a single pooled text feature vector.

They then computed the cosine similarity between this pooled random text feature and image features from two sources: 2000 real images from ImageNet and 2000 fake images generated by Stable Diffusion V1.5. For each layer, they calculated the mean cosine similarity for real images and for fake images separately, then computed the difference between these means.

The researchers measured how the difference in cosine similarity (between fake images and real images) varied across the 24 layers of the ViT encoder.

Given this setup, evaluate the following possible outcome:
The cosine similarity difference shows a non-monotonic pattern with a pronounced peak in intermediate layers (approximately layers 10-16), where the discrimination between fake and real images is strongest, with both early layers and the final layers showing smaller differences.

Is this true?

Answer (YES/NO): YES